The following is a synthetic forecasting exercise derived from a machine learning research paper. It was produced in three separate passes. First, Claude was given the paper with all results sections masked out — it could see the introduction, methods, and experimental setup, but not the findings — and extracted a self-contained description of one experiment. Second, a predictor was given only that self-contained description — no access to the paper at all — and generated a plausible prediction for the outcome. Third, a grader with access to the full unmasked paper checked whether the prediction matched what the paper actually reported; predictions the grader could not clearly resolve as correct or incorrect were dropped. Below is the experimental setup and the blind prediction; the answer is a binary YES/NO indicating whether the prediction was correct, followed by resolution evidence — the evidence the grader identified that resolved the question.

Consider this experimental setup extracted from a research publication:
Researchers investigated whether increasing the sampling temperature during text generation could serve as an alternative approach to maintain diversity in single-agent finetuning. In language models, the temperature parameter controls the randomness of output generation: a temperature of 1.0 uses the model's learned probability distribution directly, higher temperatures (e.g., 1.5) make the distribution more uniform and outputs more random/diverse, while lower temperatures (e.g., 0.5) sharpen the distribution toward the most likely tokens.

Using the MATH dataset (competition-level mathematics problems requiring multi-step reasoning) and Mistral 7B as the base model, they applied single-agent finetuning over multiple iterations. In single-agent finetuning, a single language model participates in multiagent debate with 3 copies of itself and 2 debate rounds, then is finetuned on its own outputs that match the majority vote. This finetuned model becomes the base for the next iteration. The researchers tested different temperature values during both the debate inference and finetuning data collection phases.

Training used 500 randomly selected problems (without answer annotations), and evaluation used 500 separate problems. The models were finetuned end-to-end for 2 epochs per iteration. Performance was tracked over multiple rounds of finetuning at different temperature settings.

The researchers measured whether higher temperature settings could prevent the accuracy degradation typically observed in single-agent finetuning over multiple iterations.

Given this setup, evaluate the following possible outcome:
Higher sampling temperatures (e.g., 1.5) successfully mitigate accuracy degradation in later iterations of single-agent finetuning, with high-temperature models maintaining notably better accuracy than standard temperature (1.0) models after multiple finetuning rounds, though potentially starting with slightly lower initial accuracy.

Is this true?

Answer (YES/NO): NO